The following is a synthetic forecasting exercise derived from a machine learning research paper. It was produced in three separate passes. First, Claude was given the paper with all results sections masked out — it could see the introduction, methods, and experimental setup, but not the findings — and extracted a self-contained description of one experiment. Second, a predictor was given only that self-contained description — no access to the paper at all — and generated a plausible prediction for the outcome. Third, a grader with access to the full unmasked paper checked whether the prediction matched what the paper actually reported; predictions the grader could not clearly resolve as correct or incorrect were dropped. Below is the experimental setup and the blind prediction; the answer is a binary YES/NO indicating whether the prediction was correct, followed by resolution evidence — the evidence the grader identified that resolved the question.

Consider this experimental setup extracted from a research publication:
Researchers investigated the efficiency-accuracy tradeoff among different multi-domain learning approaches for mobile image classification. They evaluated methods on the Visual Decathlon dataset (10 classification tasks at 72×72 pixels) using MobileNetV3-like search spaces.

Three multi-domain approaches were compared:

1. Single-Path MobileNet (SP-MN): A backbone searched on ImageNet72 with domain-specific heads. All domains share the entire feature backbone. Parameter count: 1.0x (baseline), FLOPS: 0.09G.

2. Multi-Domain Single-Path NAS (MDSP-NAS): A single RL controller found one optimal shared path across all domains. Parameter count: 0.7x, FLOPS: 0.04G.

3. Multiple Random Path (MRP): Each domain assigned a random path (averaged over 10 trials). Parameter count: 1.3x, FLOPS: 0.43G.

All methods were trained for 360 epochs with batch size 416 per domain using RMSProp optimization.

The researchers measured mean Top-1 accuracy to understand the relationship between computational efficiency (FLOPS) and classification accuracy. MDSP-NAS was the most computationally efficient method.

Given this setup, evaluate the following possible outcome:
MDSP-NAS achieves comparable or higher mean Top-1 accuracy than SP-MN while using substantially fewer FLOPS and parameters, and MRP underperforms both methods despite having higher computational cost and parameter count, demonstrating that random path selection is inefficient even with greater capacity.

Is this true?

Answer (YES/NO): NO